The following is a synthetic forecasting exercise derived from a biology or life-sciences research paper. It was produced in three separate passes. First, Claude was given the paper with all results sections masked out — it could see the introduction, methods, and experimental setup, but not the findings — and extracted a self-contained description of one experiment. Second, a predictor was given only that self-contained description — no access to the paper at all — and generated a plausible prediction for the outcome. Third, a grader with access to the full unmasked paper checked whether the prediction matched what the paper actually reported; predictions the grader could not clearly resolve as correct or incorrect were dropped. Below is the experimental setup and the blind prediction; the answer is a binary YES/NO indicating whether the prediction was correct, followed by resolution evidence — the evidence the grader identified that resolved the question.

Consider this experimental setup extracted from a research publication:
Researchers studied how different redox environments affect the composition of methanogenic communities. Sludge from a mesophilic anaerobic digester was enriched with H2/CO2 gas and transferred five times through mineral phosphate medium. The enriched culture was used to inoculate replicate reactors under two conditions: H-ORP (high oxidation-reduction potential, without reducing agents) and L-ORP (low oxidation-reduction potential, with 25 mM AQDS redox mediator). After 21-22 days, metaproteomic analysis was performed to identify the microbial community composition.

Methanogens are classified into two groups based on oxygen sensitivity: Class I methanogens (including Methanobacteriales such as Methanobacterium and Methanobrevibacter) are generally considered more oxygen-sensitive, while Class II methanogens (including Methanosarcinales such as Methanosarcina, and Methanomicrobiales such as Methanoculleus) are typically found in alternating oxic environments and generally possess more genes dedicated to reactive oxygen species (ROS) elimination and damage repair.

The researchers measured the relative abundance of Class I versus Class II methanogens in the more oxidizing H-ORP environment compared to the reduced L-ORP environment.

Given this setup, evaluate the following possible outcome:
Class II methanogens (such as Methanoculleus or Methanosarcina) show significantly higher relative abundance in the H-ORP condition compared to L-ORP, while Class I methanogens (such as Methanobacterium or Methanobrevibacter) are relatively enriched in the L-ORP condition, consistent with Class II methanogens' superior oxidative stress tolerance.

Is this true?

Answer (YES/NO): NO